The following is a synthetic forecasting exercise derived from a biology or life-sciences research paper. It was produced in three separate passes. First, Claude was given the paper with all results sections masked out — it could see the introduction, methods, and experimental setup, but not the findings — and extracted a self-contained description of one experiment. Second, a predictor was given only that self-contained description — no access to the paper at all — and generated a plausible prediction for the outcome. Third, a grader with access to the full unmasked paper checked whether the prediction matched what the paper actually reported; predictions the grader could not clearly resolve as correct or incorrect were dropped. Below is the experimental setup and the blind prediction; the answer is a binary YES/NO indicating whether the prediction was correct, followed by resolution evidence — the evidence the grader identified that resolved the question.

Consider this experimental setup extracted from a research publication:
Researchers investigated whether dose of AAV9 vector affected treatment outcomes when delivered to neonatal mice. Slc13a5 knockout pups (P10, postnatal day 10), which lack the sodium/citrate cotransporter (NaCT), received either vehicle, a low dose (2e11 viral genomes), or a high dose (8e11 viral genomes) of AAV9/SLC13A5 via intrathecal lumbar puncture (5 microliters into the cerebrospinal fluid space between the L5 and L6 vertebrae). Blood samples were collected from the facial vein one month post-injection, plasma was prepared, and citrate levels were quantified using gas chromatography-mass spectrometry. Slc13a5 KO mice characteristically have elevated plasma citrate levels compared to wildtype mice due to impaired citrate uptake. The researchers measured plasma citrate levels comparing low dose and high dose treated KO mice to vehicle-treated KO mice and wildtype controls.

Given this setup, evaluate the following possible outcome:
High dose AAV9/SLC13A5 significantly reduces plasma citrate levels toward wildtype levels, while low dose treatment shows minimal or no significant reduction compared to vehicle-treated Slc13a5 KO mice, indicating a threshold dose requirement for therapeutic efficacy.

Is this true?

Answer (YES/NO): NO